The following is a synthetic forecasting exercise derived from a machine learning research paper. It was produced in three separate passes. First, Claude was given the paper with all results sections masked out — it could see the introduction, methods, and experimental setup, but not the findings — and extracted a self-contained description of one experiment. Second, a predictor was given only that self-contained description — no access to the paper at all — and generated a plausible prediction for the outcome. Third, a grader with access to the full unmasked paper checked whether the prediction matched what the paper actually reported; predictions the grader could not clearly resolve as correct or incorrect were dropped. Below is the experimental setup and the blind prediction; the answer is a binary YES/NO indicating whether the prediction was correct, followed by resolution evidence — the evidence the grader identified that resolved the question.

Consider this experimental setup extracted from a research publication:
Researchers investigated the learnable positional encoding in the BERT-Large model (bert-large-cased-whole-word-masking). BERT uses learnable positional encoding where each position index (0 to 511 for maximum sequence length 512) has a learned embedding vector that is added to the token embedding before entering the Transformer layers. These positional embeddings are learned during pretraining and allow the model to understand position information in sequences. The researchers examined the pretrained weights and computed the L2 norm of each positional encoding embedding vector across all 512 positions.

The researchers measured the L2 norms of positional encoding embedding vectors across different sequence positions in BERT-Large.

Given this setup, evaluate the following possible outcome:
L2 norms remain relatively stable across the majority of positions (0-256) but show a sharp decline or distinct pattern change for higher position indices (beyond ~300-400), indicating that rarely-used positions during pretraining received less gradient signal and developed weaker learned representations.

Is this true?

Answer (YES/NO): NO